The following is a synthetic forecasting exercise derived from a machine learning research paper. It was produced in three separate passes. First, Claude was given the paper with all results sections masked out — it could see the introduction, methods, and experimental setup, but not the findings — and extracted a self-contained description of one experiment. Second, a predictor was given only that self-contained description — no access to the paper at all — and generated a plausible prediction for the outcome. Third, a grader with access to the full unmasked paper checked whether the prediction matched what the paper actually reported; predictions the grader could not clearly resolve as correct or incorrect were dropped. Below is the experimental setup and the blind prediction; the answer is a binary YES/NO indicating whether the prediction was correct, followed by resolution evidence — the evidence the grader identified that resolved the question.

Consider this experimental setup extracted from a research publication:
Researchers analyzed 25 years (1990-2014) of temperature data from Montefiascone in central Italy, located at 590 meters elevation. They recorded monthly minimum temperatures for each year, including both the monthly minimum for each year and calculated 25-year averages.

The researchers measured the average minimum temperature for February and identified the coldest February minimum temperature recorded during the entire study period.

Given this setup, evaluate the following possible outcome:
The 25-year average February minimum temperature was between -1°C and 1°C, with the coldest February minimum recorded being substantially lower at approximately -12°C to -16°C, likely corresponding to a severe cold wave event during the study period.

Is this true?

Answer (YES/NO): NO